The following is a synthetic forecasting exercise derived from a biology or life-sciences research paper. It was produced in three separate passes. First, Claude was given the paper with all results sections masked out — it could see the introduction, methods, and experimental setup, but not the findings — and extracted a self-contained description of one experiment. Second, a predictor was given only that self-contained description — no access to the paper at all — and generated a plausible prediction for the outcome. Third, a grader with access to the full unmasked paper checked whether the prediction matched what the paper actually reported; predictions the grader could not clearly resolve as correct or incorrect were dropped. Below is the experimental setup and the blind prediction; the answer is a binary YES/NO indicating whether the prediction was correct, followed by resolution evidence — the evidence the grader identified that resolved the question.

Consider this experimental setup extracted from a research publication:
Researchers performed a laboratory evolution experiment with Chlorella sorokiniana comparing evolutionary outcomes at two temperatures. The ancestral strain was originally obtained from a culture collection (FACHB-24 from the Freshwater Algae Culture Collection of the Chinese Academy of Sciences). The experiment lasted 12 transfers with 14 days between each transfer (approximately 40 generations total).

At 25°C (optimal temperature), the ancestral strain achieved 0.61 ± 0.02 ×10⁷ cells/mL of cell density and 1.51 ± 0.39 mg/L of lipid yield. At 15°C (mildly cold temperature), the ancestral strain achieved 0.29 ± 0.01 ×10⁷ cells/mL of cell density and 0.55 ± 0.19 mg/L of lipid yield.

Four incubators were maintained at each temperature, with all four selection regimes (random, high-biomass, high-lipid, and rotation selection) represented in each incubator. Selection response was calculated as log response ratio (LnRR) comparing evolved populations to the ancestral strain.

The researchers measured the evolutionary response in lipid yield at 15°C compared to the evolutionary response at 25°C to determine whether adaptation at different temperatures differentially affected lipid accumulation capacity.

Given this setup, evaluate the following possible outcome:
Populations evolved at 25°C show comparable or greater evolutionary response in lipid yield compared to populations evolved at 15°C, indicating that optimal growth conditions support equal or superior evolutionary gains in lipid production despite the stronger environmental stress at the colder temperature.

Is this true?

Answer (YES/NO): YES